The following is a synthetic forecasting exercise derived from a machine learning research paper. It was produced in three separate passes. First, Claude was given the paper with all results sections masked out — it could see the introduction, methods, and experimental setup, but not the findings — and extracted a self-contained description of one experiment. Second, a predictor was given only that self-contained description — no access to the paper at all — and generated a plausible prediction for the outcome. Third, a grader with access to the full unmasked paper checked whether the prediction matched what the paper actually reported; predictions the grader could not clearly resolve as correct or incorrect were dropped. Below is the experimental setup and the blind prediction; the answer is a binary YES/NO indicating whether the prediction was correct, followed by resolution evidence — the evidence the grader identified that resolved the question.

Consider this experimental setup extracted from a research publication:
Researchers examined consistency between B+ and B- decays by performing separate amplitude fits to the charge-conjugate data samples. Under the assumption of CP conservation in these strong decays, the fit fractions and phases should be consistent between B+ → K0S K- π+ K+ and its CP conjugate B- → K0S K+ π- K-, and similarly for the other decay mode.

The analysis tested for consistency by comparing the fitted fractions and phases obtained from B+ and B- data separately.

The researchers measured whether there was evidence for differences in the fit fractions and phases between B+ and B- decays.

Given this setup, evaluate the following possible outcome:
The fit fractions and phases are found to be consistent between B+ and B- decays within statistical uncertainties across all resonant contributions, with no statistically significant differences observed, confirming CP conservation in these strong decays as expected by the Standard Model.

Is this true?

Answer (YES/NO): YES